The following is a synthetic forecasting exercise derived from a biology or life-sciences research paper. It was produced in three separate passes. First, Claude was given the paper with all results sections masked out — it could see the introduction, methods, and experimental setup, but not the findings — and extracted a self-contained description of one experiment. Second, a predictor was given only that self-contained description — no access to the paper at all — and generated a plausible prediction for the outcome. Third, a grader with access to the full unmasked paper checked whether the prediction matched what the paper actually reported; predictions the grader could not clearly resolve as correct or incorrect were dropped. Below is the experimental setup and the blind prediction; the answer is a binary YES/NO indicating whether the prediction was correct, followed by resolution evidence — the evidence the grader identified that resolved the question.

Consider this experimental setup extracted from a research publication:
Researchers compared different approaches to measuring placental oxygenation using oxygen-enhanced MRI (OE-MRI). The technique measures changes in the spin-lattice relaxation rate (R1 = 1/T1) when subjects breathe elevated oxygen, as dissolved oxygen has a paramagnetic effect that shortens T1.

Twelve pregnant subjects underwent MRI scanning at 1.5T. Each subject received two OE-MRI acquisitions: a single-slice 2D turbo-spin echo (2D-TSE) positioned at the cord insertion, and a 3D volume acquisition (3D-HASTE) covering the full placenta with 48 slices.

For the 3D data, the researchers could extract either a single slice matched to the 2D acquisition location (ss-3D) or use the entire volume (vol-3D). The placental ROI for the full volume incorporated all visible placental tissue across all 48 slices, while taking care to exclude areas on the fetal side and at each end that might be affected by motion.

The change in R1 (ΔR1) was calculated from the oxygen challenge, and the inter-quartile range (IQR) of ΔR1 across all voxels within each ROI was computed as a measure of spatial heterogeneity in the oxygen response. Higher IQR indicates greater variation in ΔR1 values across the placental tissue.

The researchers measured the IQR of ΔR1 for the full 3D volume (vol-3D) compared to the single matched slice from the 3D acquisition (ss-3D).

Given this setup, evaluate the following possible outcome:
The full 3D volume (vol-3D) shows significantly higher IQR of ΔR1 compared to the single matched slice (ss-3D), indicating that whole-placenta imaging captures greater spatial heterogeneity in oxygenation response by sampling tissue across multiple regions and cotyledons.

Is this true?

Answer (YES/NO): NO